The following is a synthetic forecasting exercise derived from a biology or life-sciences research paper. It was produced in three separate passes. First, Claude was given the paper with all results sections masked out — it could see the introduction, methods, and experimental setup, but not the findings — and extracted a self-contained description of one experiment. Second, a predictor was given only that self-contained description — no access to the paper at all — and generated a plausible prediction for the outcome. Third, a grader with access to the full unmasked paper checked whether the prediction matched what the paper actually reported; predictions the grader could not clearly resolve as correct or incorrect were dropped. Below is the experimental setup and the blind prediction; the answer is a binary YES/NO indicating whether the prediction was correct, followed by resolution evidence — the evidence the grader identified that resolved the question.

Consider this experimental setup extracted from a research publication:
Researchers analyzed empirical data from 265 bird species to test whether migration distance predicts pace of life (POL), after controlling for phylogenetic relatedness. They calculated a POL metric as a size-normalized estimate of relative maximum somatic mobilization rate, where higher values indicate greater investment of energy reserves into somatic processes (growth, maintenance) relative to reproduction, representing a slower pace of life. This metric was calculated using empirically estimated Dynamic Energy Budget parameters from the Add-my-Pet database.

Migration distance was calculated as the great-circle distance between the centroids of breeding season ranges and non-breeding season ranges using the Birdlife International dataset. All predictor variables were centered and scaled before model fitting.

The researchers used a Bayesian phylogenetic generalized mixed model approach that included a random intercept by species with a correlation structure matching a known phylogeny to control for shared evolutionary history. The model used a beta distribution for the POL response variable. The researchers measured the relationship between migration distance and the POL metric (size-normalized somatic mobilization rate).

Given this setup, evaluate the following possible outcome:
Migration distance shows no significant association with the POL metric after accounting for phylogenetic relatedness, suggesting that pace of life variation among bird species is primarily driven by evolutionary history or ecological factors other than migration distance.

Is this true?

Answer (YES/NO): NO